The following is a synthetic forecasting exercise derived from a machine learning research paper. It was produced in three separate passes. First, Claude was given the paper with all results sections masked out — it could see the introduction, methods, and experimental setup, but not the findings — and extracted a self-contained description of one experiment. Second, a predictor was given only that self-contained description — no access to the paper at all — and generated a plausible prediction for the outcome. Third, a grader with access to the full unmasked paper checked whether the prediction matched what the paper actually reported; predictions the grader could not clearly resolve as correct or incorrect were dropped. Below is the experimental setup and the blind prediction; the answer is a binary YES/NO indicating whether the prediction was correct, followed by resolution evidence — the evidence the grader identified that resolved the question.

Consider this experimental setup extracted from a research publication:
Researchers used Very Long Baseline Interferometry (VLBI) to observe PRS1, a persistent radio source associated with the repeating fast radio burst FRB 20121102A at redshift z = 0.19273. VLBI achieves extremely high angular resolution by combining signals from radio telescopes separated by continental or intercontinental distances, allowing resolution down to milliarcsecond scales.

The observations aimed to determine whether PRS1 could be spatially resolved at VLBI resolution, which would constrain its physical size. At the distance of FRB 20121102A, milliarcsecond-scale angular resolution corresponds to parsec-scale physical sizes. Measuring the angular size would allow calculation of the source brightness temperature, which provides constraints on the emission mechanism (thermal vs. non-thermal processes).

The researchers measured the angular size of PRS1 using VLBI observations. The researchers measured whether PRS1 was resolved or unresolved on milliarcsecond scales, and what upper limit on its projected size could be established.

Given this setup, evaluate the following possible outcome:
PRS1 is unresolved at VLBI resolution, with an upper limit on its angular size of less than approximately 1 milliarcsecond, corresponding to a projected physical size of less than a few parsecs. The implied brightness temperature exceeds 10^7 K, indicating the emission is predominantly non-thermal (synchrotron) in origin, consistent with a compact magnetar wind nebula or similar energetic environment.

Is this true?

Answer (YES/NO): YES